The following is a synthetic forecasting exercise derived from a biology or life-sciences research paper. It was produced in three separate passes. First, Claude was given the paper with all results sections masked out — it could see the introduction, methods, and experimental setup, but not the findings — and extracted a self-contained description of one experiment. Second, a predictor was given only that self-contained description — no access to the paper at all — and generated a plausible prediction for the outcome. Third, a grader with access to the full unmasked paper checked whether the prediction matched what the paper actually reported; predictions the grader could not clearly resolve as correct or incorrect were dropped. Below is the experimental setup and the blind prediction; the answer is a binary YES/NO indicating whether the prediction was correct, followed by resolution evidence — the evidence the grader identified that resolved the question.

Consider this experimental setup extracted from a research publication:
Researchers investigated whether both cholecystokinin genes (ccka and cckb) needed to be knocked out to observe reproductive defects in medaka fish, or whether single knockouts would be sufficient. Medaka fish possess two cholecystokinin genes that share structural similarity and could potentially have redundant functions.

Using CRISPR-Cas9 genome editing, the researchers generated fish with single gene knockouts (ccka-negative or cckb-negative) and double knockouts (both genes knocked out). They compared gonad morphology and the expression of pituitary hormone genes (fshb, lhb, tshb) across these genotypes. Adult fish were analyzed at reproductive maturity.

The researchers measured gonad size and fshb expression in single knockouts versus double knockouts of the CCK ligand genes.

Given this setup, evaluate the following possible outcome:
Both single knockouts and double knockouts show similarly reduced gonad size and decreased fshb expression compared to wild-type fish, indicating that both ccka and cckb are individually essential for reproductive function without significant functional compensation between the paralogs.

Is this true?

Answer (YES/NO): NO